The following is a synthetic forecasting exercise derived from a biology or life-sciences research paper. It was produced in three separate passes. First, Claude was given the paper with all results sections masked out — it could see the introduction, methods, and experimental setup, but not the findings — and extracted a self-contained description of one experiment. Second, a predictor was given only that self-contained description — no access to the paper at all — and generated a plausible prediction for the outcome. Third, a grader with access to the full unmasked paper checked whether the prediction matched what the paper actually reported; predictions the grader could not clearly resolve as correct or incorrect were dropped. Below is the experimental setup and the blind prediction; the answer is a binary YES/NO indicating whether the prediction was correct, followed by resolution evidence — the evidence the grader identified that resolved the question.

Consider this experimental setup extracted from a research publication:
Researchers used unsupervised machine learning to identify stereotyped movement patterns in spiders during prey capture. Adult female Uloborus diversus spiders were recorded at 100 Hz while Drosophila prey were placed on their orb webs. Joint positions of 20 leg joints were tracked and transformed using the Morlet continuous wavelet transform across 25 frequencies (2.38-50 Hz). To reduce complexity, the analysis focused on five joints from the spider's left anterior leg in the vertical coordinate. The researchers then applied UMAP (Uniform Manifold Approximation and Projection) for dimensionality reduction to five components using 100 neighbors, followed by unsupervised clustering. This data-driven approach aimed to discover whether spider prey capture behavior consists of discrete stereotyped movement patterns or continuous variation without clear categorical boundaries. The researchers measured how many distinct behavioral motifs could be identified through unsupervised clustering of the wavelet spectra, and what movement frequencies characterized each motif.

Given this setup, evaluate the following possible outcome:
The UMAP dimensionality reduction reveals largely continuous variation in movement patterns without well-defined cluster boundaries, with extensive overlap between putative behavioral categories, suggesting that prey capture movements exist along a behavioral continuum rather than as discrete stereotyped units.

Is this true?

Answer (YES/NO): NO